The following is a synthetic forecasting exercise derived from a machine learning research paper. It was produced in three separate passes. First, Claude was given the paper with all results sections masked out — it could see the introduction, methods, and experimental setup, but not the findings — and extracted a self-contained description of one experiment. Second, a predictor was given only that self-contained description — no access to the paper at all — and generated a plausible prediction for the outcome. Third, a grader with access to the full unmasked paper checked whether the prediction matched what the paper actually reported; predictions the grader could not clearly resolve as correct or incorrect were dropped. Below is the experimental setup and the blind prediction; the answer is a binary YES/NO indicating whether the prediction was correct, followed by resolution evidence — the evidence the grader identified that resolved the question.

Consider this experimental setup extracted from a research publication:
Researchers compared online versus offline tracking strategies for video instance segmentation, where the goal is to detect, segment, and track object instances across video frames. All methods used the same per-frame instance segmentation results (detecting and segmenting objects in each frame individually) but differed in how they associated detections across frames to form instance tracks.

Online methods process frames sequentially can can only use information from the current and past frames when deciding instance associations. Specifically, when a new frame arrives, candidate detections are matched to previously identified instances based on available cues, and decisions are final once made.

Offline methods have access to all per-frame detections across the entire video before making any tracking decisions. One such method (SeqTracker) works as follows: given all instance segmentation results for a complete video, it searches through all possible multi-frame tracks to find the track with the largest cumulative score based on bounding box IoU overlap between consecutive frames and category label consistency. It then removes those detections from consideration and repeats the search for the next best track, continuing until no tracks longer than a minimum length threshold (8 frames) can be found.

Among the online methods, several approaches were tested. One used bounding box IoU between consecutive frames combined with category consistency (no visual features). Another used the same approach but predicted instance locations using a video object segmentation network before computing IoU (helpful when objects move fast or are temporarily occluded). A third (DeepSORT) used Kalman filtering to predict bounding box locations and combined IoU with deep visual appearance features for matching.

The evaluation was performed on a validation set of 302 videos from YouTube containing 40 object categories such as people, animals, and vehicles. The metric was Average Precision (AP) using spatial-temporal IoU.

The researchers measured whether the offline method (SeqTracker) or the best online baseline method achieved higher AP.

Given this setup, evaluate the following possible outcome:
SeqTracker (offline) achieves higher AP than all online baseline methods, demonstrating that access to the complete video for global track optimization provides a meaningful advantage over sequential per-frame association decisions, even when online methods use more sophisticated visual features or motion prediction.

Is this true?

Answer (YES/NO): NO